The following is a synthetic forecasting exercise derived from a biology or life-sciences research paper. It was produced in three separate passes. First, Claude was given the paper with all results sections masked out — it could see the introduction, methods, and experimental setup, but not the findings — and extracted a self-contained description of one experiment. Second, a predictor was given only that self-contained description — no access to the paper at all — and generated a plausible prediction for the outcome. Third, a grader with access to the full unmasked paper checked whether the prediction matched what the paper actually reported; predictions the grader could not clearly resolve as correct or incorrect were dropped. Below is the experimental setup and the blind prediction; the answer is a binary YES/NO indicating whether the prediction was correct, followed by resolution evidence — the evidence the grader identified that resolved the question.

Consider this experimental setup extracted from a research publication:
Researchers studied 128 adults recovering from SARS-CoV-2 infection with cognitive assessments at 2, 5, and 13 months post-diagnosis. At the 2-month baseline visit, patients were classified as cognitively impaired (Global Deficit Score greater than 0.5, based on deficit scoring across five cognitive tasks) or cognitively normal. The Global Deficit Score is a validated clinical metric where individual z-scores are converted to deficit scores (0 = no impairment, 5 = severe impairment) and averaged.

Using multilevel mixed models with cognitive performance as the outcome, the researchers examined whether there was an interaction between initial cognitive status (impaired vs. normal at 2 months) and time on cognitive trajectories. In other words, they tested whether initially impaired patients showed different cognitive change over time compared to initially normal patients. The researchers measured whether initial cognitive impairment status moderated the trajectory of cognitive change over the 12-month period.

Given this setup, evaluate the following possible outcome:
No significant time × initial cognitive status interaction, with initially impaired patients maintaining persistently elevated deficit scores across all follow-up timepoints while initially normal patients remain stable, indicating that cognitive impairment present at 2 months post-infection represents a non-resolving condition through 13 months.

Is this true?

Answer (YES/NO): NO